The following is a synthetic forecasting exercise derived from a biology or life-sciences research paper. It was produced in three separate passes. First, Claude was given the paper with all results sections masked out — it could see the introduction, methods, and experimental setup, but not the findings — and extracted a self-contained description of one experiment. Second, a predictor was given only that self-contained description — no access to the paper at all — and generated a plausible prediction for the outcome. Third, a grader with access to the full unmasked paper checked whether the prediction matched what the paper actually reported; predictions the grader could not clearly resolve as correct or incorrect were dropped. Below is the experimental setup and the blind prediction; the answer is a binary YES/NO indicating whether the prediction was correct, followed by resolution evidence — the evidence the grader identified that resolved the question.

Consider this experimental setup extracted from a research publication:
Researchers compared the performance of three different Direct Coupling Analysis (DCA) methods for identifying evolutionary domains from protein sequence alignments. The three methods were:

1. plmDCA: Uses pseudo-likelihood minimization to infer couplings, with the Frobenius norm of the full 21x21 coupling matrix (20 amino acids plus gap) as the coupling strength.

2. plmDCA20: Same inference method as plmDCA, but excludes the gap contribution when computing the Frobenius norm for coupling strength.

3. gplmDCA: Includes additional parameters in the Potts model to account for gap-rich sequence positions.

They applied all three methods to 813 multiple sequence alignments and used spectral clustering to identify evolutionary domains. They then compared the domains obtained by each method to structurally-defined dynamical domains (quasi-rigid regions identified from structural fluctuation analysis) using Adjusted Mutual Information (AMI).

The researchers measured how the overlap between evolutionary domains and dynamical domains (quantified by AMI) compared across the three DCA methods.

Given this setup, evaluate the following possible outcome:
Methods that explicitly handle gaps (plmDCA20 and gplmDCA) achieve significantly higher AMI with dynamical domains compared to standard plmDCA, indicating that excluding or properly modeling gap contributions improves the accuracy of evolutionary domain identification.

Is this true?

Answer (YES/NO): NO